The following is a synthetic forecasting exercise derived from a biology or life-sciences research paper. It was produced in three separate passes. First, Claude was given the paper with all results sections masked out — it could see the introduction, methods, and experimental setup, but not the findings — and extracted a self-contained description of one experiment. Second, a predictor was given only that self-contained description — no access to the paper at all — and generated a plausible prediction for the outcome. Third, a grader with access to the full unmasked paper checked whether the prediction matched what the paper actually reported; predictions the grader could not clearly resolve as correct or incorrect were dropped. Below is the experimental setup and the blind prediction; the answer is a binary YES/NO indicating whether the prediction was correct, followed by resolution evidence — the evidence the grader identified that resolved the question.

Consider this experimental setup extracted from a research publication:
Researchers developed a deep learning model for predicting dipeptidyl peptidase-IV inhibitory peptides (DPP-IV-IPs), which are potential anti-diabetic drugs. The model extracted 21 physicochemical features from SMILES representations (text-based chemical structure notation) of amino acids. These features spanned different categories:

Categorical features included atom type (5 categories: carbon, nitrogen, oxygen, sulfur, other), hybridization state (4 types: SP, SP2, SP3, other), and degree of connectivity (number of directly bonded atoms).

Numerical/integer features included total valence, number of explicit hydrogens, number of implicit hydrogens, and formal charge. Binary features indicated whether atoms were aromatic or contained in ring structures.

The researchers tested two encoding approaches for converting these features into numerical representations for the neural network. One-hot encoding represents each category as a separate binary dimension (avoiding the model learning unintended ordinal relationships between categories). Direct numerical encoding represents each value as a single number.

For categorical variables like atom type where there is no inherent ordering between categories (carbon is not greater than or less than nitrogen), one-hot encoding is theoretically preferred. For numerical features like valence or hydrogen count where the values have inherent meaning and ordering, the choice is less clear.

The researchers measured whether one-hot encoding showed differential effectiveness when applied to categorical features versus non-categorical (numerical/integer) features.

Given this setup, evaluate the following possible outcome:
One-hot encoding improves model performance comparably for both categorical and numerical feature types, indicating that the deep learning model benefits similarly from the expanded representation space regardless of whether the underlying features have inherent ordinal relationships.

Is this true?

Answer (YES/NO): NO